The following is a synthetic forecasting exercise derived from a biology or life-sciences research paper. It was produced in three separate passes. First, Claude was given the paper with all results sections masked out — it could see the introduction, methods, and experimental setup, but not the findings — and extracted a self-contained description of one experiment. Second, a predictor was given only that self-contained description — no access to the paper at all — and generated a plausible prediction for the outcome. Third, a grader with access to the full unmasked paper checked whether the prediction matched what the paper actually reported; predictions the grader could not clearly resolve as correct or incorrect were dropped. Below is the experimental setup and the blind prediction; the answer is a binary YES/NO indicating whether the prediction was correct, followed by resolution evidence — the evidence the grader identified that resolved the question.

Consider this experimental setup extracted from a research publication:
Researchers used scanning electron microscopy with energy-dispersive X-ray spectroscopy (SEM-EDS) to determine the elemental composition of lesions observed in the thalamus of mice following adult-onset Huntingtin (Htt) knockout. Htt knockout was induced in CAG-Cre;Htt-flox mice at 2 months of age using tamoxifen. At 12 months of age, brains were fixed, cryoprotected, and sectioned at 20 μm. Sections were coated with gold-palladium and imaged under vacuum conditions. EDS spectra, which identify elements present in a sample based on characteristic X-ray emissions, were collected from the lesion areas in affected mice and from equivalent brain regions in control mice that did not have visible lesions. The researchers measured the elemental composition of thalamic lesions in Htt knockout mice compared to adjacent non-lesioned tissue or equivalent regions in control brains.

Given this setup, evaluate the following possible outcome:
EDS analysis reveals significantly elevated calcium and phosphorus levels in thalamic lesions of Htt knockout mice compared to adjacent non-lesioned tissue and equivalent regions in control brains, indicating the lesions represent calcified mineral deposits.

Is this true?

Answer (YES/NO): YES